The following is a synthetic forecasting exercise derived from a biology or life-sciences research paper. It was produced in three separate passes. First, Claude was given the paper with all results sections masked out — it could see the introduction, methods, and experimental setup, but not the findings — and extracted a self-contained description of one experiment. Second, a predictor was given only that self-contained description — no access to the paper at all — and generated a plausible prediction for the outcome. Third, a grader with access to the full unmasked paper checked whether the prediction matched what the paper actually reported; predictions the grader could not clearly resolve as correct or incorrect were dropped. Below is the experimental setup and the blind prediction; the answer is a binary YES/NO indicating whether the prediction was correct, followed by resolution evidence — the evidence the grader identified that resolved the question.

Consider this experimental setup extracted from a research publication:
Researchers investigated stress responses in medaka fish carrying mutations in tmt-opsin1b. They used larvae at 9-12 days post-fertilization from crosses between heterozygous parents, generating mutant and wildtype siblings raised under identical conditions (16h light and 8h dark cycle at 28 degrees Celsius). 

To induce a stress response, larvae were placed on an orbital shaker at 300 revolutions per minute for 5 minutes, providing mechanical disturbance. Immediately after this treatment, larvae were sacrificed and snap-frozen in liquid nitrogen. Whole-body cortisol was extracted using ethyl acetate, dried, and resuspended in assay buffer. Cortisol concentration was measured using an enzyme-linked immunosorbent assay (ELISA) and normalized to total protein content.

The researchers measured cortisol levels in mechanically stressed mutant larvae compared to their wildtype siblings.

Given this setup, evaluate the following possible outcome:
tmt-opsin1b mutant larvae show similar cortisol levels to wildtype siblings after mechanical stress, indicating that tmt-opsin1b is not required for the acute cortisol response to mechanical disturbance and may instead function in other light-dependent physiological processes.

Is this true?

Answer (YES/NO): YES